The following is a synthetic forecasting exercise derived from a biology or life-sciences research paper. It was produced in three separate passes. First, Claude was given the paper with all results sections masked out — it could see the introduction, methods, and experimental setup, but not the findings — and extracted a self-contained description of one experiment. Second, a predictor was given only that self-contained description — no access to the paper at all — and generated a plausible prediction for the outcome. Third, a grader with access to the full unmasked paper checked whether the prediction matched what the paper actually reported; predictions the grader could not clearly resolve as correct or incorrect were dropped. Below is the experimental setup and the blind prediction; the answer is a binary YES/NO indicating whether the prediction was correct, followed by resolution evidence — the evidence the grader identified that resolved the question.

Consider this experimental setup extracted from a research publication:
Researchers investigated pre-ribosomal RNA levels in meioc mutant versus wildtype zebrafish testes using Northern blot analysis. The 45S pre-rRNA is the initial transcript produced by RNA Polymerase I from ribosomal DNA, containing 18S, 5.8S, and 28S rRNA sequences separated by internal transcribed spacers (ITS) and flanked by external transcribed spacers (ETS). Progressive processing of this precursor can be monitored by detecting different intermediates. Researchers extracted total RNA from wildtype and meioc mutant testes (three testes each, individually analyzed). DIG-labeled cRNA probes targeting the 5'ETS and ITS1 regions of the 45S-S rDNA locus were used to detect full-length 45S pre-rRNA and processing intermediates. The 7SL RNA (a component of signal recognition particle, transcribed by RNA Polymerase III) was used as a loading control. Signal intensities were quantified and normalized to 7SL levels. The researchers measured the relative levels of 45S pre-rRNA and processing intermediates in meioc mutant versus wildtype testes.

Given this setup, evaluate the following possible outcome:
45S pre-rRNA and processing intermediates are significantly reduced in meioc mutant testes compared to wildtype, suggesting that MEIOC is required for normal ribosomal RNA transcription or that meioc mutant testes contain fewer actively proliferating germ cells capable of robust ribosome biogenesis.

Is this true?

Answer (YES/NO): YES